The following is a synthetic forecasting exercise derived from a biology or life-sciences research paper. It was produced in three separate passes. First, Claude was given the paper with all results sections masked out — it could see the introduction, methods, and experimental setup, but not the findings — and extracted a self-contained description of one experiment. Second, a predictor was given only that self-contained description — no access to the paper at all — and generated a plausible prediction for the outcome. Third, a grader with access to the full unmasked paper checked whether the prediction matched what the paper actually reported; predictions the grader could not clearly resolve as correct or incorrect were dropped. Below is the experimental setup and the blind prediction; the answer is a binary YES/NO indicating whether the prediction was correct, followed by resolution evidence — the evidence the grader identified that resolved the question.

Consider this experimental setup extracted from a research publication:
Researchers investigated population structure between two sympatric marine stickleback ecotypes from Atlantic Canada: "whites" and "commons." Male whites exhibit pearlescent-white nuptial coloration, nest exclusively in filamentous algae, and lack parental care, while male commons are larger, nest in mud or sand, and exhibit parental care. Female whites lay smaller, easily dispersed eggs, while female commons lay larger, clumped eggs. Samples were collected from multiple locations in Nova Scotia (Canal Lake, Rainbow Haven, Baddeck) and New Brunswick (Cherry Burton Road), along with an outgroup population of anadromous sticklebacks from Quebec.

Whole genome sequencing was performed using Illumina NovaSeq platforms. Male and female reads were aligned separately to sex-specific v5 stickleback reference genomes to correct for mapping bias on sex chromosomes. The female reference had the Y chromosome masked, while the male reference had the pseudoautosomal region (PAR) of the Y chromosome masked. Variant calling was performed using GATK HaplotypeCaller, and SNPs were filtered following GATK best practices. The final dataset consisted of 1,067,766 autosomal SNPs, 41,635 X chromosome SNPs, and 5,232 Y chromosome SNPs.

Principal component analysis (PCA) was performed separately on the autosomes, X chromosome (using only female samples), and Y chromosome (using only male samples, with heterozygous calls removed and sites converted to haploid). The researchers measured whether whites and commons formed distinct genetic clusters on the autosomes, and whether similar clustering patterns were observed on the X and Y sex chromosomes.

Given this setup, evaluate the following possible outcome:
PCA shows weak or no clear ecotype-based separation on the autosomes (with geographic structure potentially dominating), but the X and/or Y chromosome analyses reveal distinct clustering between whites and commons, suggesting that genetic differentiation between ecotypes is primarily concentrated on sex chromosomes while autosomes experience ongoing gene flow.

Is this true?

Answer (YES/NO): NO